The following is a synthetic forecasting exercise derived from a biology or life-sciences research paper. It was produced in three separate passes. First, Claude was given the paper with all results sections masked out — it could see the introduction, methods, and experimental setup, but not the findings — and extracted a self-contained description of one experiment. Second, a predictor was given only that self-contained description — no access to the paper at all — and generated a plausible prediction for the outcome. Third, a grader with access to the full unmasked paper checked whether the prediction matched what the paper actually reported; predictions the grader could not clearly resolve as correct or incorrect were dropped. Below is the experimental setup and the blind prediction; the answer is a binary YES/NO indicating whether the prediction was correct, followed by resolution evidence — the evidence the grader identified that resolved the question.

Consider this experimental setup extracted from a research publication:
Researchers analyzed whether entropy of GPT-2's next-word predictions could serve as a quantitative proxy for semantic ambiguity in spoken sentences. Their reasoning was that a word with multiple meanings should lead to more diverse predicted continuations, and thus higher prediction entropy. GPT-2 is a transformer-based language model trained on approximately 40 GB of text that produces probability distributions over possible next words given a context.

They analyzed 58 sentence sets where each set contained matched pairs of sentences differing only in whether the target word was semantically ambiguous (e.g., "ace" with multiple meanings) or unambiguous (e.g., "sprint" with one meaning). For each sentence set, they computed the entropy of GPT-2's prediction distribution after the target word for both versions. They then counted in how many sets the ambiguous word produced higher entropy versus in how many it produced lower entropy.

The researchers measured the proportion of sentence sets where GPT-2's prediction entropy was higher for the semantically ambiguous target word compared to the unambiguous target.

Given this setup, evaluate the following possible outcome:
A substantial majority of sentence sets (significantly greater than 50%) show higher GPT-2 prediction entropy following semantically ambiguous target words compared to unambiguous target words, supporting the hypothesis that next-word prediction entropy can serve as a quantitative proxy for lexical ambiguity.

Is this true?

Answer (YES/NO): NO